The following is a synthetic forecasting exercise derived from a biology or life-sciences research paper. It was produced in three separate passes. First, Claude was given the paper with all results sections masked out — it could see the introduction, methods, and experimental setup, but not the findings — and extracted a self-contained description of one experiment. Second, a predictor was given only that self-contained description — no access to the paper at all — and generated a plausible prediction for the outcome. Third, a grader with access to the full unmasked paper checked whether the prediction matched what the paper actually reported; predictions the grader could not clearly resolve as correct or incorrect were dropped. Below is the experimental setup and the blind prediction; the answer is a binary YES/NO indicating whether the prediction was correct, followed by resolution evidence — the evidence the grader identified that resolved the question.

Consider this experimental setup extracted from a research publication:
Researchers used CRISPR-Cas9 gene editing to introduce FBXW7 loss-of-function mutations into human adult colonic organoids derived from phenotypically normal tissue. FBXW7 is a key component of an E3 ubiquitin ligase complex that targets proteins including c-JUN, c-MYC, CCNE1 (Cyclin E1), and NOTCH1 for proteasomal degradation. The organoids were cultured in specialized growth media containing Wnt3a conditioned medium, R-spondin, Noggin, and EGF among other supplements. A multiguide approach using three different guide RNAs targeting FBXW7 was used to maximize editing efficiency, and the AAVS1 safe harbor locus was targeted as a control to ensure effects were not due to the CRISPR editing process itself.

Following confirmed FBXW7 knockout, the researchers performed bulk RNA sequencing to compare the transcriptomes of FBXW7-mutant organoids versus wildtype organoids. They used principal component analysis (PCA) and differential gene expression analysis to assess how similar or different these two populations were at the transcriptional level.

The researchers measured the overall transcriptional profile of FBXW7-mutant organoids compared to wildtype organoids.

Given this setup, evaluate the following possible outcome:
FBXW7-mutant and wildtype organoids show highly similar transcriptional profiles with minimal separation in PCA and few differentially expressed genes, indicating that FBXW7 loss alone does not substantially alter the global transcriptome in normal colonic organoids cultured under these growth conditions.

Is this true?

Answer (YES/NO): YES